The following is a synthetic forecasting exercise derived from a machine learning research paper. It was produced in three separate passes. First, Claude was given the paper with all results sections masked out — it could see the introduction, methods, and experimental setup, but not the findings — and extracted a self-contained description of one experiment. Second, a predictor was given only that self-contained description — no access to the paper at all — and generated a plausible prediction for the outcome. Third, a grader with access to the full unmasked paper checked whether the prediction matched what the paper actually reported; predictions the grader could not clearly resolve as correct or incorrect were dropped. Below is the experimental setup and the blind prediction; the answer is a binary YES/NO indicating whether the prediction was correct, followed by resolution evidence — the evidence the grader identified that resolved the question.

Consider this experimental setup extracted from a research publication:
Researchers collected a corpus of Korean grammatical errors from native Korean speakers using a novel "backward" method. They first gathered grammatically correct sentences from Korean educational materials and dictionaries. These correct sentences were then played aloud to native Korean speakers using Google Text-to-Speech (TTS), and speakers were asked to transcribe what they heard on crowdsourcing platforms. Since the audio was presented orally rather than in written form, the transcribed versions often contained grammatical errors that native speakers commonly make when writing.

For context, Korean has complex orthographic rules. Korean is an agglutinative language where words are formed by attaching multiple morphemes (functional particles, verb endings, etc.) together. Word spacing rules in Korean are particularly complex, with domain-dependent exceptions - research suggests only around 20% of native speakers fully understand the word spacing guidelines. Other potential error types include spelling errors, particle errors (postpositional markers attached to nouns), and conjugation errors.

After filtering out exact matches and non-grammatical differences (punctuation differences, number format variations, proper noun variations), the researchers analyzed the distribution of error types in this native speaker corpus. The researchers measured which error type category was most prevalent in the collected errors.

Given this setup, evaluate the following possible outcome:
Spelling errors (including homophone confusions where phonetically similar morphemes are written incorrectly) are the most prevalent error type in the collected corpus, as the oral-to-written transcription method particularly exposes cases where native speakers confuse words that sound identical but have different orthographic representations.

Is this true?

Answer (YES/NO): NO